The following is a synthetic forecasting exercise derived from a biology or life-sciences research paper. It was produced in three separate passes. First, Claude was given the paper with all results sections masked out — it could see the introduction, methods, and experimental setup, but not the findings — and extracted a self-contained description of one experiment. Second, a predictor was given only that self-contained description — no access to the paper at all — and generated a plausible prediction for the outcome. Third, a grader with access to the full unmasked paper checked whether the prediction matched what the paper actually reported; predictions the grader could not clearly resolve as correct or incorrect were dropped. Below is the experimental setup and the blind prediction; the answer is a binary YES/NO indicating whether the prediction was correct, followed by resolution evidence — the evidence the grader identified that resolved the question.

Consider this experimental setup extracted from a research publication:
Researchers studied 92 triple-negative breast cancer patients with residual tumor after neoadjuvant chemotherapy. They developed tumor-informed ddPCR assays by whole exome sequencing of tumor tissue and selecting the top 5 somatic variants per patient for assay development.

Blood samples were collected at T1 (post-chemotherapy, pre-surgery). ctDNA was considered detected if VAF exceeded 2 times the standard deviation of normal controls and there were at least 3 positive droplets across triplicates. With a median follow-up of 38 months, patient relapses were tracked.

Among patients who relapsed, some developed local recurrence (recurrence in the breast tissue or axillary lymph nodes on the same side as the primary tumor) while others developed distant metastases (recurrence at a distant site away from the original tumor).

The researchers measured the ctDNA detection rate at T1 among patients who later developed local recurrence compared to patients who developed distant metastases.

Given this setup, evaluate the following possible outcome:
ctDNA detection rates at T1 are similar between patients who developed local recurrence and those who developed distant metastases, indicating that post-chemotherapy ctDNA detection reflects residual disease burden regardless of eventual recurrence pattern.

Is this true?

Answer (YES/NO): YES